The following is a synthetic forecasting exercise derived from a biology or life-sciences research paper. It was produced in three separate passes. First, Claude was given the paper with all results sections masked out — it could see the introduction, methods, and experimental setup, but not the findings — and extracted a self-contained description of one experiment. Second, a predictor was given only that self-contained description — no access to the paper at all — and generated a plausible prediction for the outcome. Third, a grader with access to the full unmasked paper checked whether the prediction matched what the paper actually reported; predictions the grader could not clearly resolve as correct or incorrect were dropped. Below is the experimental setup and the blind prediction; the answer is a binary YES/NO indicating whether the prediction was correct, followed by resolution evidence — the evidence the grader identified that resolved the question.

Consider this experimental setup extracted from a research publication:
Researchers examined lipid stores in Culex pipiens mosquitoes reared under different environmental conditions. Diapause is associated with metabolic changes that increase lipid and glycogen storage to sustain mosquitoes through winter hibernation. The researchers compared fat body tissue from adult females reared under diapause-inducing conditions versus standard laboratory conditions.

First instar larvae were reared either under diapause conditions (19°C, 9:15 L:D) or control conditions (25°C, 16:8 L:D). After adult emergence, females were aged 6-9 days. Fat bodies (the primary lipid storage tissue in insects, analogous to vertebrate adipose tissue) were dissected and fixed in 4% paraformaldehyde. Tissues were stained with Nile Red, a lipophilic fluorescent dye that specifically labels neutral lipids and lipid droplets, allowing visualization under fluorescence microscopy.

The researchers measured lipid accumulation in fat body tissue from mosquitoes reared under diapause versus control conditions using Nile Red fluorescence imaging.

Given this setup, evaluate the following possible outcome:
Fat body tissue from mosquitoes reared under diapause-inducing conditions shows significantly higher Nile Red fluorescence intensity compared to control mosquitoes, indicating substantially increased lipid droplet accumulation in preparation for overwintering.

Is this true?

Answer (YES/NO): YES